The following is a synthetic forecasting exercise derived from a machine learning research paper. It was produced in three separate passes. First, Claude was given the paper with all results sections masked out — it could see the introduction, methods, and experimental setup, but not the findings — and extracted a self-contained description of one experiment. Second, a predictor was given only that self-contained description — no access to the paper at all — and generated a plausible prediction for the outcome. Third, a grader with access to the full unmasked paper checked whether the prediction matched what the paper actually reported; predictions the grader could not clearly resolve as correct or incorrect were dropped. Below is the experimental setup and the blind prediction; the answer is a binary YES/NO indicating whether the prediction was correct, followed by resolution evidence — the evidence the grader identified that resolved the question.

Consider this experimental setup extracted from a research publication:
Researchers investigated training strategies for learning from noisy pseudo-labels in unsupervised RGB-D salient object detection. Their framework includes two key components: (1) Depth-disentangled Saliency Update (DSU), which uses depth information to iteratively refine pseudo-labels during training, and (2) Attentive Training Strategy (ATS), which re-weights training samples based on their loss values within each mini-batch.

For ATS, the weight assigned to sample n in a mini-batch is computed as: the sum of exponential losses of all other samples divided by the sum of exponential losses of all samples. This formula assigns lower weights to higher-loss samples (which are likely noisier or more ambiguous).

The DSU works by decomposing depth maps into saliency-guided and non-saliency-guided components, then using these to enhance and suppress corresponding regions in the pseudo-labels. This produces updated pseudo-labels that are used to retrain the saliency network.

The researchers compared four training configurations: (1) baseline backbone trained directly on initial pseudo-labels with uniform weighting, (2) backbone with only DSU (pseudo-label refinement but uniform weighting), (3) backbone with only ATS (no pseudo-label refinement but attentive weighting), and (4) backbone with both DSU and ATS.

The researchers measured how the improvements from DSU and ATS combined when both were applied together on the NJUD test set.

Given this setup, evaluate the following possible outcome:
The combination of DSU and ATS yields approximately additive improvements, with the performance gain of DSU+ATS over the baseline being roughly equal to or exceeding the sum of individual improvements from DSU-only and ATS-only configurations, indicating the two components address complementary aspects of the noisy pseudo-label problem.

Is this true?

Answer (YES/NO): YES